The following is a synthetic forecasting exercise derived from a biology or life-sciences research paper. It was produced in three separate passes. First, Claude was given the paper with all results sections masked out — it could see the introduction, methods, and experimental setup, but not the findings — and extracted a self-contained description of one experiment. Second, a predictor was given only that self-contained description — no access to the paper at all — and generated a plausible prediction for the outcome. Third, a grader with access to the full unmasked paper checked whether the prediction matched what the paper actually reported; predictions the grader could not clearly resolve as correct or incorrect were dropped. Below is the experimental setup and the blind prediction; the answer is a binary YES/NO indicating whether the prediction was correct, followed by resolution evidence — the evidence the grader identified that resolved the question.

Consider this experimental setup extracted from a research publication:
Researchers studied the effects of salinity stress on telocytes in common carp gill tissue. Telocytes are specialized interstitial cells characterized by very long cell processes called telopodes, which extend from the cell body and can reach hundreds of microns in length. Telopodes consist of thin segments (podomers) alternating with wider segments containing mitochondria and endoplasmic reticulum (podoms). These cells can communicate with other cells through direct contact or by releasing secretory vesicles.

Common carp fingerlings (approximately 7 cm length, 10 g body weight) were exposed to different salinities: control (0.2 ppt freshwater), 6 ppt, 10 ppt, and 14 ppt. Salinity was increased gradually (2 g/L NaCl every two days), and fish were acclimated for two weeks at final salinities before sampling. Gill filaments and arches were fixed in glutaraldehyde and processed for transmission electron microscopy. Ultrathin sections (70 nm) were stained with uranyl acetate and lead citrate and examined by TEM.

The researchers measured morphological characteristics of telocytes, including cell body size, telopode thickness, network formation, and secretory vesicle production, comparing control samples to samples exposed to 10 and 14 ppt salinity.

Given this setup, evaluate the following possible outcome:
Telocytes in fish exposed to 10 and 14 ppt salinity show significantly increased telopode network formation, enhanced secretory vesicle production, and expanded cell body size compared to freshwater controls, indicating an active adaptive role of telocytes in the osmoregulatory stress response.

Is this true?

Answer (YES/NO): YES